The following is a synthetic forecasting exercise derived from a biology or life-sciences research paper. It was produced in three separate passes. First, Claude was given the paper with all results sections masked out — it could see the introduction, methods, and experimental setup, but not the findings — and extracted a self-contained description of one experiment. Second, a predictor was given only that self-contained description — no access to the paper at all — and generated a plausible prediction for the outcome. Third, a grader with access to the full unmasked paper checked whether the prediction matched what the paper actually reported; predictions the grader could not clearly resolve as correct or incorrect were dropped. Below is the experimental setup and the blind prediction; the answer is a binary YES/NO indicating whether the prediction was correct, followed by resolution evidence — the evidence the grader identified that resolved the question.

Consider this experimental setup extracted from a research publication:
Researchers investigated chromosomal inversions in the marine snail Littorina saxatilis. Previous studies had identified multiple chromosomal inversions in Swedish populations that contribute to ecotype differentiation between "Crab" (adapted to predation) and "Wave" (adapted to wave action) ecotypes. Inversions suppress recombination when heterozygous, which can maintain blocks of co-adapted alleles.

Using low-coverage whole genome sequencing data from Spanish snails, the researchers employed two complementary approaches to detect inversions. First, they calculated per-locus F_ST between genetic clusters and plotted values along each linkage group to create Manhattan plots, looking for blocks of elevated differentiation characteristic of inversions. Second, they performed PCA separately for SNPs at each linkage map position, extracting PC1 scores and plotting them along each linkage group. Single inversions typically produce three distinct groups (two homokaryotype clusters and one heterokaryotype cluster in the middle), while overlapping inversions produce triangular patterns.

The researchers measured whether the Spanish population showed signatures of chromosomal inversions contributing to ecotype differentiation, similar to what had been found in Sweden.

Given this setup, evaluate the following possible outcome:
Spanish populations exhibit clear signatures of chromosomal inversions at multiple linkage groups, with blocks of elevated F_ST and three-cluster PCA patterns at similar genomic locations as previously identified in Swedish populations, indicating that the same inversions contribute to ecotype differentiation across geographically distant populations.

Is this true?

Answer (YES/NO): YES